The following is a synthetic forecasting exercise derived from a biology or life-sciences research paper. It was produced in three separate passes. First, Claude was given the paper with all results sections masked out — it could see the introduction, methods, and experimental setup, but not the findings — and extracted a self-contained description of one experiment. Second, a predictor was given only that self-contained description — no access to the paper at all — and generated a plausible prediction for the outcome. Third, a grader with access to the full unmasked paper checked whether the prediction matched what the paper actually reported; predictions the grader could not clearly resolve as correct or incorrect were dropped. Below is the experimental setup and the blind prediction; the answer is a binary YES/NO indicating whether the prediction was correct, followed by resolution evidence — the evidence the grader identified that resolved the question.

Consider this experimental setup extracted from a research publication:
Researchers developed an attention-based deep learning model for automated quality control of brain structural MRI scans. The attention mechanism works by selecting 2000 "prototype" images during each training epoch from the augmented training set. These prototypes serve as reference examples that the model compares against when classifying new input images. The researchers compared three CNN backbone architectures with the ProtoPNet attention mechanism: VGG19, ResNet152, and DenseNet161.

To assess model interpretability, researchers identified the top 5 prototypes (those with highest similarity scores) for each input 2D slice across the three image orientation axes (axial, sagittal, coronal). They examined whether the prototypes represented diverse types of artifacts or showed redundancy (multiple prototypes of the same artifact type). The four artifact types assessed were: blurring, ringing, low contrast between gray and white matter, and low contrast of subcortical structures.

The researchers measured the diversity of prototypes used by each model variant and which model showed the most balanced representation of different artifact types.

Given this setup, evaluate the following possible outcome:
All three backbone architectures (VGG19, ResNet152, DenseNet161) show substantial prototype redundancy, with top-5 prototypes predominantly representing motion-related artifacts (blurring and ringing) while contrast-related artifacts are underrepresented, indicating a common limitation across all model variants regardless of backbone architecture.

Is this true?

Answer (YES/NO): NO